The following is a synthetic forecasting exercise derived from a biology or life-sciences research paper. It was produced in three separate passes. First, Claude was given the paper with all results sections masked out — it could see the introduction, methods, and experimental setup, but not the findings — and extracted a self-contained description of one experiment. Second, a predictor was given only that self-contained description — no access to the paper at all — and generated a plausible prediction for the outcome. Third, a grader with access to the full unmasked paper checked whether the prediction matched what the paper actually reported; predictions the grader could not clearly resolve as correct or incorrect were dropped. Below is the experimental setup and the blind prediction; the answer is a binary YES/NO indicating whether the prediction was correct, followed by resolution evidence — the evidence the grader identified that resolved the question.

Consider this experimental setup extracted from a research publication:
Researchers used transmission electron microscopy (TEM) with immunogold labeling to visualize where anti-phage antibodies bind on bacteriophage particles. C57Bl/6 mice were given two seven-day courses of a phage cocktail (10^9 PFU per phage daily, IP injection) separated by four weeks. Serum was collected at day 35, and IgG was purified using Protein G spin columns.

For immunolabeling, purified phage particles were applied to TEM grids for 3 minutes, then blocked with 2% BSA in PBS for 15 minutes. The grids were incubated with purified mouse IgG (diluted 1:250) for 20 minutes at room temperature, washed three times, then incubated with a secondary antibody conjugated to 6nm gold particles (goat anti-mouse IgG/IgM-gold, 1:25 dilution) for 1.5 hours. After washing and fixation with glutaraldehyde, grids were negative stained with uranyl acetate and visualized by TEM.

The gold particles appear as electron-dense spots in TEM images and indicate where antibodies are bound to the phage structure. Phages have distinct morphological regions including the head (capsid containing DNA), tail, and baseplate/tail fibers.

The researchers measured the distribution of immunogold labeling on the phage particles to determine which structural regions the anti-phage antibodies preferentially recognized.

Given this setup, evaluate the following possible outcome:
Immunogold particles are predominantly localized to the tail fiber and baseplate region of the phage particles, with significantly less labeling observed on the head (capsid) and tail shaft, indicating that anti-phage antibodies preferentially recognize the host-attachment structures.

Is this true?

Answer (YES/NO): NO